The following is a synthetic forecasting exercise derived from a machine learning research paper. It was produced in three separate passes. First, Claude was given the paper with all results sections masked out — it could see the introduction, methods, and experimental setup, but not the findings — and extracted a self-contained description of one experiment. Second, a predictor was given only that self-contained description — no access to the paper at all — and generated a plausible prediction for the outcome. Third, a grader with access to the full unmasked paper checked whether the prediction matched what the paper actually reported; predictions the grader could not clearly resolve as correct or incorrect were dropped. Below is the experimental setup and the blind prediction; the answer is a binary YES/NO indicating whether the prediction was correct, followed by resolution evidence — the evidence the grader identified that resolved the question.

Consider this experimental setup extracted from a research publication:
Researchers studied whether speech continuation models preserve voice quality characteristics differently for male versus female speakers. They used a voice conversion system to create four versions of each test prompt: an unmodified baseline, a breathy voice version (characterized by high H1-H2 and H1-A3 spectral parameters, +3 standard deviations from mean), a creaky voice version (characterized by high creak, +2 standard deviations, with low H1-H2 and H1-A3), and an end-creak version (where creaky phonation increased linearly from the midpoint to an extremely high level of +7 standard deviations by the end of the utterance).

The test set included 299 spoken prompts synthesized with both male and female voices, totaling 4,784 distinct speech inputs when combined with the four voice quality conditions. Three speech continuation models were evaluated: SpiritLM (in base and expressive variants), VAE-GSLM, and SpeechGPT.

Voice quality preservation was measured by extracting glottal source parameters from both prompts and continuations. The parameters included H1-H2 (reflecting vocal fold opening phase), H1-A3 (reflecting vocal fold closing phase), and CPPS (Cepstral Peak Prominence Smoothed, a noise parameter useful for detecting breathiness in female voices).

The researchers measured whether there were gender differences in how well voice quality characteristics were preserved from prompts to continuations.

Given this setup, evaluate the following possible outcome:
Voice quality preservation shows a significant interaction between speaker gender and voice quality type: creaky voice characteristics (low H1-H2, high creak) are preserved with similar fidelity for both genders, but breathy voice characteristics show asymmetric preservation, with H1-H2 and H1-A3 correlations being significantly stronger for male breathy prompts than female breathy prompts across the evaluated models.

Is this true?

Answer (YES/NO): NO